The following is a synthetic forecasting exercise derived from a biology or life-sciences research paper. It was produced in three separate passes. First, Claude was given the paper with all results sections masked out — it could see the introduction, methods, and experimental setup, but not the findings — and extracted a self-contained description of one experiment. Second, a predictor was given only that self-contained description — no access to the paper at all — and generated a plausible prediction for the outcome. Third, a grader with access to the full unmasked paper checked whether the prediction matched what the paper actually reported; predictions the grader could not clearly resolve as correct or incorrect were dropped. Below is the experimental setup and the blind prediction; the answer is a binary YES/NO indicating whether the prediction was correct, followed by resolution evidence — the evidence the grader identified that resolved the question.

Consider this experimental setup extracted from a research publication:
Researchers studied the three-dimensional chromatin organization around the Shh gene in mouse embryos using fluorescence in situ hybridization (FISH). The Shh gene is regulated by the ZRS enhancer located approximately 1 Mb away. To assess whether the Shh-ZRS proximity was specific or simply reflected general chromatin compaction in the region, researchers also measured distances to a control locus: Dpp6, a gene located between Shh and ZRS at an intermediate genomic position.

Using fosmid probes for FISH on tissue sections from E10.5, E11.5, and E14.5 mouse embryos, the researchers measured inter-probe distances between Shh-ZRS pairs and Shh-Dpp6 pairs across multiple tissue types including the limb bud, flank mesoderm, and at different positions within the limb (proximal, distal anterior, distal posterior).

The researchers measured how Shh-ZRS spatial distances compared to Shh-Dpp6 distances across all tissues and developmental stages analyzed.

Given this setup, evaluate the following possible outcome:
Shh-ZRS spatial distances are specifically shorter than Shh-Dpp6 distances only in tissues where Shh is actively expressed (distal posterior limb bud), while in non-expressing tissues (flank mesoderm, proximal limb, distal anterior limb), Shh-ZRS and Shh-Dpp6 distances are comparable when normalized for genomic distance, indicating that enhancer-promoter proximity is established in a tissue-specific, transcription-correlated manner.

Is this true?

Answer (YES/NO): NO